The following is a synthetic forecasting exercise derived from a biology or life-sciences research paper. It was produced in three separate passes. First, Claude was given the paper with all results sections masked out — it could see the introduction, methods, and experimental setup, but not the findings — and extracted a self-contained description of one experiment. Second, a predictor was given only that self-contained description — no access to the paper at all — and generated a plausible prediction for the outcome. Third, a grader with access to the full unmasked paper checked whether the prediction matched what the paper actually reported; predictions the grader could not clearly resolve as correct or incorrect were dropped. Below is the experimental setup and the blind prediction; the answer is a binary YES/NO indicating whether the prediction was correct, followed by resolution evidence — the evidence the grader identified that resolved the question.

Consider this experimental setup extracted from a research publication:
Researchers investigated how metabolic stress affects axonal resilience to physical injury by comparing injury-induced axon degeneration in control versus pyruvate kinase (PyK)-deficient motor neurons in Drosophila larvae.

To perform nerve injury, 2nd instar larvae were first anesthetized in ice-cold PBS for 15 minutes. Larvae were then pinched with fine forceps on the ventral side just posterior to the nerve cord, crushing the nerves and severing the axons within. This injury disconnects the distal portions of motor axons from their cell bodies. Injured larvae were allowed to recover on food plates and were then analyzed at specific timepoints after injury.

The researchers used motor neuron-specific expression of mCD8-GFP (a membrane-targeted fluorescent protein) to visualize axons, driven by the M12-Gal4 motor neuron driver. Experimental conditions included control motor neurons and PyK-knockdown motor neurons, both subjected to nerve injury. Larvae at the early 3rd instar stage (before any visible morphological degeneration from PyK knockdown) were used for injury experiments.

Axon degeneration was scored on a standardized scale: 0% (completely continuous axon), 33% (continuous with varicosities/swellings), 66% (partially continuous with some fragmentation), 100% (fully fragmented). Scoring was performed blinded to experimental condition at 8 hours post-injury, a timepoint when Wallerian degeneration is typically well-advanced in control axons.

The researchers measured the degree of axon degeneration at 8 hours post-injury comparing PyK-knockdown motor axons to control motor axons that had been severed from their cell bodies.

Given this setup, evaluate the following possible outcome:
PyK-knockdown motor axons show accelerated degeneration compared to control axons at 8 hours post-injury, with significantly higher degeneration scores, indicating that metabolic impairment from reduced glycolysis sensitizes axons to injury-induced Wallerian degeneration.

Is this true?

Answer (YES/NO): NO